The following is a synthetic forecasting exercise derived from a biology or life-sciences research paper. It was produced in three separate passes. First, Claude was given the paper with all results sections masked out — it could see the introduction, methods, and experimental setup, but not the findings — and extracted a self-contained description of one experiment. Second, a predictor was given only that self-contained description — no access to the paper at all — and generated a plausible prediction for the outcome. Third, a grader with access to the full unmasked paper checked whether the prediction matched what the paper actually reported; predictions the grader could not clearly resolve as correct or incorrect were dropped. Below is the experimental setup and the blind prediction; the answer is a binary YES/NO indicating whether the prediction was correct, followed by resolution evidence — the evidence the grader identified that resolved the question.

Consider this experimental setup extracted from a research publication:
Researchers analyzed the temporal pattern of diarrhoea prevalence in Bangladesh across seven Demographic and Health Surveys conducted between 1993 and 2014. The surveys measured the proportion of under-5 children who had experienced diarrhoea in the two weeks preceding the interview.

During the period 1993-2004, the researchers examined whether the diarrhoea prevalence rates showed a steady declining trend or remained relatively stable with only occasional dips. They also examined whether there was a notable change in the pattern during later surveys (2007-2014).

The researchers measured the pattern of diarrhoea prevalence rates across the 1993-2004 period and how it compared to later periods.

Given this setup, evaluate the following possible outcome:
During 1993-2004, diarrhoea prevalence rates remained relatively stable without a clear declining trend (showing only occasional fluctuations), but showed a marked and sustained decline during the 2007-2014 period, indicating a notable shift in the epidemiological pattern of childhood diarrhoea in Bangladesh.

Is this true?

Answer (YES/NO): NO